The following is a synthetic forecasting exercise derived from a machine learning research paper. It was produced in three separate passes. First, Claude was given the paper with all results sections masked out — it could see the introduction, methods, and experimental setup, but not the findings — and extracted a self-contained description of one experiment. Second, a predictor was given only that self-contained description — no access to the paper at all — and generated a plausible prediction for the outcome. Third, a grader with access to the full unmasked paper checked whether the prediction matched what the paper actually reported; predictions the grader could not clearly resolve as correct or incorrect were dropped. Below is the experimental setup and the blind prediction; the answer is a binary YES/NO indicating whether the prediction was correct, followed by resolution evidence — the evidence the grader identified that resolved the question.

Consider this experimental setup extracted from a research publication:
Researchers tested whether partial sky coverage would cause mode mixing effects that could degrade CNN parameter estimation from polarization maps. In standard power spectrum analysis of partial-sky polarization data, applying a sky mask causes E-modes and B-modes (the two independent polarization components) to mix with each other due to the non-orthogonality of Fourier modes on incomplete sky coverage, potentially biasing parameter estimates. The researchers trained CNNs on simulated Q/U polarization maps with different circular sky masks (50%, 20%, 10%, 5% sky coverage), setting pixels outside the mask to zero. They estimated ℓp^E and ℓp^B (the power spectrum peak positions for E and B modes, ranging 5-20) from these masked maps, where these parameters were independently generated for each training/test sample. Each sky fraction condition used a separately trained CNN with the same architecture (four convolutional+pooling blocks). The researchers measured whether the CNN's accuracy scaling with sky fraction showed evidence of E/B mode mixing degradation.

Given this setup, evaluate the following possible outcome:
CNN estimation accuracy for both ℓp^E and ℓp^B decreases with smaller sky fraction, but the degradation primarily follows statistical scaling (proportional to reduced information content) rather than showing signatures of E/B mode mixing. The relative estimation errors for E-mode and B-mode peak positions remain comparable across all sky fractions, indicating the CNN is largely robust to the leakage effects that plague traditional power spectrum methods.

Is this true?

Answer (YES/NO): NO